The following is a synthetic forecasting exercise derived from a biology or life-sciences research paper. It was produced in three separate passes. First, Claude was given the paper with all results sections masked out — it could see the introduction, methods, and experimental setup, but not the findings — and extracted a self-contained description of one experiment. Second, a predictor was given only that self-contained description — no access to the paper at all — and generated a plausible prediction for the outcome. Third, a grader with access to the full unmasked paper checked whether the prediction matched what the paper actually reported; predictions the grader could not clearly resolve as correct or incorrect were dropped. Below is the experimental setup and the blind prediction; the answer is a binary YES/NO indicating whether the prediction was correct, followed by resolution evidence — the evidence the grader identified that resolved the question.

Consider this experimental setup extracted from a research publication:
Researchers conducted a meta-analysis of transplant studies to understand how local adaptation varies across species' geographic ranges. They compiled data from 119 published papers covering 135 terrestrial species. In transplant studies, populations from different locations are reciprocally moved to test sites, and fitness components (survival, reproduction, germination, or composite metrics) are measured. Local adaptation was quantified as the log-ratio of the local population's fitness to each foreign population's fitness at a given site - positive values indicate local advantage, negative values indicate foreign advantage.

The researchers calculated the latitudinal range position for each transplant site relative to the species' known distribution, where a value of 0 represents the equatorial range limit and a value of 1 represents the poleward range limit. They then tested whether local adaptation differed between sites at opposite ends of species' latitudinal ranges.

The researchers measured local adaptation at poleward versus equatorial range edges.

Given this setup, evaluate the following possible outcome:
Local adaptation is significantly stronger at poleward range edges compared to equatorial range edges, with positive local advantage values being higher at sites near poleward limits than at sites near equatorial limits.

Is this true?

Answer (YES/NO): NO